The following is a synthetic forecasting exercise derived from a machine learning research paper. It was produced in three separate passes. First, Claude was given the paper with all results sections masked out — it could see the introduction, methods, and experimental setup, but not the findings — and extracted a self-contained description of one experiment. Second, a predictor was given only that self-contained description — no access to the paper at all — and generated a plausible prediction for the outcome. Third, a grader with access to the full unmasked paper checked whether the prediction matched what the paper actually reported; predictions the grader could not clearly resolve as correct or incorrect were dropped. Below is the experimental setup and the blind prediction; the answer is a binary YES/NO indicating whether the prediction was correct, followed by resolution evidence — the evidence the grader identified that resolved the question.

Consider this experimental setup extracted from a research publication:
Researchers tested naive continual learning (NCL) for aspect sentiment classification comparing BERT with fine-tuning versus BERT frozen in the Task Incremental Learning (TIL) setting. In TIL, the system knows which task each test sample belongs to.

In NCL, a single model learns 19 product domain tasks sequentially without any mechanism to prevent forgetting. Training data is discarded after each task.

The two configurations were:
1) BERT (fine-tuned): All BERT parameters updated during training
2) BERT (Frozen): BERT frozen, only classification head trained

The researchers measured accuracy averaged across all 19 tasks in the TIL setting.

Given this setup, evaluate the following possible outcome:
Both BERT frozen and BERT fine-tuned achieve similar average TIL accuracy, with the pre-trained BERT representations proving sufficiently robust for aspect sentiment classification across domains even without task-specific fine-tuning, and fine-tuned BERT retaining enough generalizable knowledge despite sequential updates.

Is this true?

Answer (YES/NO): NO